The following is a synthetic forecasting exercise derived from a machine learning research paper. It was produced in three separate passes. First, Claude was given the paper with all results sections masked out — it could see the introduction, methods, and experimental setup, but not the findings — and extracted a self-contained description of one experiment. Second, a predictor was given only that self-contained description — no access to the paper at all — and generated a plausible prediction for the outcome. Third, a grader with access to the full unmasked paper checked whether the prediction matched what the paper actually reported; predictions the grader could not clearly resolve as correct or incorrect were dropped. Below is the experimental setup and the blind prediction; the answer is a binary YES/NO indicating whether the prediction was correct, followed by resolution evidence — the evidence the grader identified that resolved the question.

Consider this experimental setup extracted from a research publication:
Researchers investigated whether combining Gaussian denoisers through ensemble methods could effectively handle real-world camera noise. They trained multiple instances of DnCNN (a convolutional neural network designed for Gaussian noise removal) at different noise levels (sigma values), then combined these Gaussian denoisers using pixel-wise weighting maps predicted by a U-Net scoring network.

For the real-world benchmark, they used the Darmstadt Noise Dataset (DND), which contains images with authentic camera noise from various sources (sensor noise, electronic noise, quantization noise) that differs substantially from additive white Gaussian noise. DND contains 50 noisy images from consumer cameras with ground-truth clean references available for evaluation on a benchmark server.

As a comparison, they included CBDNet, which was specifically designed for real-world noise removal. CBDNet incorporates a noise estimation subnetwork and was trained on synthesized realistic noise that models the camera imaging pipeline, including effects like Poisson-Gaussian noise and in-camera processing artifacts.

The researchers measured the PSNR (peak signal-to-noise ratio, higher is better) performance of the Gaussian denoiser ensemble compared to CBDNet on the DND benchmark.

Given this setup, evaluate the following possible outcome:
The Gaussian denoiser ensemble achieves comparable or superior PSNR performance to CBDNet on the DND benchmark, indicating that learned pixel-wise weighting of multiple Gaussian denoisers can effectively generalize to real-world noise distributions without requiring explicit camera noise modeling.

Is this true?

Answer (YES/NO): YES